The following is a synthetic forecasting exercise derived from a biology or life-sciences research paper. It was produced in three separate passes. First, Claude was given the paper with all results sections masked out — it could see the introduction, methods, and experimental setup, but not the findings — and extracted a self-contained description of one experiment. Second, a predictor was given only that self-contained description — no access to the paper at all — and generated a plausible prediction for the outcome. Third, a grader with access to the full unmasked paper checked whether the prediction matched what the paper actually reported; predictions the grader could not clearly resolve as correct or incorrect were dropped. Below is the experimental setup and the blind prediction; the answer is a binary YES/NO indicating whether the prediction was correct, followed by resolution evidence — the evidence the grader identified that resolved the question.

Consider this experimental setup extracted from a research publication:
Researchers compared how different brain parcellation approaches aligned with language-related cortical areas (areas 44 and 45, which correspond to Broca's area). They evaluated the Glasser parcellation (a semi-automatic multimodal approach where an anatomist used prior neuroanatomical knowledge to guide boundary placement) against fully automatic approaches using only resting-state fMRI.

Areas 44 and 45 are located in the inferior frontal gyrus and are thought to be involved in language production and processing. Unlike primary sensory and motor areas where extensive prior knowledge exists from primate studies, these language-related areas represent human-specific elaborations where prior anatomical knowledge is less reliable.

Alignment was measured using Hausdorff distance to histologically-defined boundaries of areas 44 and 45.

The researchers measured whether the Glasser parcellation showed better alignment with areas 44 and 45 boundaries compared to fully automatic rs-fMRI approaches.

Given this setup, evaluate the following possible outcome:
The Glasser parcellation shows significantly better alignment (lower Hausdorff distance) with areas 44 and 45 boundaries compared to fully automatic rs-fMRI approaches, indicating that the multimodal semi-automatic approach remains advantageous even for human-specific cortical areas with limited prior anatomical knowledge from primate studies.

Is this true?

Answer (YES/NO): NO